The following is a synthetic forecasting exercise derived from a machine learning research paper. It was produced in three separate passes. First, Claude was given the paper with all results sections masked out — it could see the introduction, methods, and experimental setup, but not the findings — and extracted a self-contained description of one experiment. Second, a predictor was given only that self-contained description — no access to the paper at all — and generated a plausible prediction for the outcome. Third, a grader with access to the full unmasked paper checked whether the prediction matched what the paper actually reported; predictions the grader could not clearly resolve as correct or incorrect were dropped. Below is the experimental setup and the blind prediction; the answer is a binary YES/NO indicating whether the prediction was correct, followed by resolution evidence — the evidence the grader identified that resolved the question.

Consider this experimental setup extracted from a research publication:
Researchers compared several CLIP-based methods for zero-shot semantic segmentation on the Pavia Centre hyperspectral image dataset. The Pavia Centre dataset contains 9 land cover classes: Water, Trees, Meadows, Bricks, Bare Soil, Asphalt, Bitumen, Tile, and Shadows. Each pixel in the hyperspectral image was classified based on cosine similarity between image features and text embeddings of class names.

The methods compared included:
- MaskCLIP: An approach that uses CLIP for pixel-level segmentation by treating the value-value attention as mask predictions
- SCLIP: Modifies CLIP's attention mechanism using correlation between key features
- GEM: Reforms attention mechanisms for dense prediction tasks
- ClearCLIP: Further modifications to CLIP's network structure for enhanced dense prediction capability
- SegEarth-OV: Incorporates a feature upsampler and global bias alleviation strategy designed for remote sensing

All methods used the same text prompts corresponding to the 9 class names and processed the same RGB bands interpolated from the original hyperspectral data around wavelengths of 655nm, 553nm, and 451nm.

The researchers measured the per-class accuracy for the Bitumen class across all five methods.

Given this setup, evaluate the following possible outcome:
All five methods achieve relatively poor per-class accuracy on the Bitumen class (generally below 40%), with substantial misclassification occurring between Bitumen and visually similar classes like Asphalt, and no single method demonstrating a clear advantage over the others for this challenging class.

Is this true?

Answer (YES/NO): YES